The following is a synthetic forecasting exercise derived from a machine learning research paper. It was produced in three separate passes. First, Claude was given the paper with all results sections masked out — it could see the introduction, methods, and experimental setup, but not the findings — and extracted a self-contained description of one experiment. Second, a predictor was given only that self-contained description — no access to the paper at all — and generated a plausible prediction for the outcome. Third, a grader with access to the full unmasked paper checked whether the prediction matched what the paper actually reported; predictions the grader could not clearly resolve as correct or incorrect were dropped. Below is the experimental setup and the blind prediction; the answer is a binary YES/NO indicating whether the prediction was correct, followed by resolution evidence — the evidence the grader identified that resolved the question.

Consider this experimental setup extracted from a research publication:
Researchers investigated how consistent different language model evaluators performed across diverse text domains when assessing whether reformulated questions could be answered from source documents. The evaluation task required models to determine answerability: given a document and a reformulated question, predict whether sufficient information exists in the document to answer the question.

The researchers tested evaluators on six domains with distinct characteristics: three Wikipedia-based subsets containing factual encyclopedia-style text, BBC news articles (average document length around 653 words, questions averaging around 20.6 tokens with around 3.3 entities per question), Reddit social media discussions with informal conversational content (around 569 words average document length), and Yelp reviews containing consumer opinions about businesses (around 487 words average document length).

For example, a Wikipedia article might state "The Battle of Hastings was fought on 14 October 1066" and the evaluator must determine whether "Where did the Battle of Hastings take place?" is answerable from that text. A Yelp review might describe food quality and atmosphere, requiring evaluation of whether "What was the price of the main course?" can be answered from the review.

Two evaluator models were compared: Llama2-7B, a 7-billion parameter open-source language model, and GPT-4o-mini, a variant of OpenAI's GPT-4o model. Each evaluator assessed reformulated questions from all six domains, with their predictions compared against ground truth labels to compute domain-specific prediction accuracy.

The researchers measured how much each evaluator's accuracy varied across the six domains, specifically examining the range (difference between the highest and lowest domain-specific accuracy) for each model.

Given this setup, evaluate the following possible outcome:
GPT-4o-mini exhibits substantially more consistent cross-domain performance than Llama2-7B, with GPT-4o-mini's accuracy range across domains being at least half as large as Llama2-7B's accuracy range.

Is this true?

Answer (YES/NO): NO